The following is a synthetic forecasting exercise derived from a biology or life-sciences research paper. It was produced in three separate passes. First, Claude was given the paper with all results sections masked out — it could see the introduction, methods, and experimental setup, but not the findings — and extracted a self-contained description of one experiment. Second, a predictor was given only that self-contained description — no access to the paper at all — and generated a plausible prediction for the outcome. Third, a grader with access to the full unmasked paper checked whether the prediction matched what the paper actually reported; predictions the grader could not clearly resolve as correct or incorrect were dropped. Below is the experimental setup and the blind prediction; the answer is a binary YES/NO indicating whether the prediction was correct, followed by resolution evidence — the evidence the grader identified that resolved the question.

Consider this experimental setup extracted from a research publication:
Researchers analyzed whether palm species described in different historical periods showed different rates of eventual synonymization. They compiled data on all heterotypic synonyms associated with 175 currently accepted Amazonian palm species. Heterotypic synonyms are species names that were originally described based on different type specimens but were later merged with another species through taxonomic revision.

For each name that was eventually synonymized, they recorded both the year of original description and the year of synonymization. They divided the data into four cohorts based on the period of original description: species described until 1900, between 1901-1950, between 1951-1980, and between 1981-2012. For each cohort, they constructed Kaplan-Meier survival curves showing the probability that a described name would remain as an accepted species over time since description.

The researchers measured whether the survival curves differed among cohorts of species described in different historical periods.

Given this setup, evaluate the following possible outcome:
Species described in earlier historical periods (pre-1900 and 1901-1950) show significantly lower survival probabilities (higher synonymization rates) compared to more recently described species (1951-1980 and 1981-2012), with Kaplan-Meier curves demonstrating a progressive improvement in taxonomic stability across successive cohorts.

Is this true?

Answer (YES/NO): NO